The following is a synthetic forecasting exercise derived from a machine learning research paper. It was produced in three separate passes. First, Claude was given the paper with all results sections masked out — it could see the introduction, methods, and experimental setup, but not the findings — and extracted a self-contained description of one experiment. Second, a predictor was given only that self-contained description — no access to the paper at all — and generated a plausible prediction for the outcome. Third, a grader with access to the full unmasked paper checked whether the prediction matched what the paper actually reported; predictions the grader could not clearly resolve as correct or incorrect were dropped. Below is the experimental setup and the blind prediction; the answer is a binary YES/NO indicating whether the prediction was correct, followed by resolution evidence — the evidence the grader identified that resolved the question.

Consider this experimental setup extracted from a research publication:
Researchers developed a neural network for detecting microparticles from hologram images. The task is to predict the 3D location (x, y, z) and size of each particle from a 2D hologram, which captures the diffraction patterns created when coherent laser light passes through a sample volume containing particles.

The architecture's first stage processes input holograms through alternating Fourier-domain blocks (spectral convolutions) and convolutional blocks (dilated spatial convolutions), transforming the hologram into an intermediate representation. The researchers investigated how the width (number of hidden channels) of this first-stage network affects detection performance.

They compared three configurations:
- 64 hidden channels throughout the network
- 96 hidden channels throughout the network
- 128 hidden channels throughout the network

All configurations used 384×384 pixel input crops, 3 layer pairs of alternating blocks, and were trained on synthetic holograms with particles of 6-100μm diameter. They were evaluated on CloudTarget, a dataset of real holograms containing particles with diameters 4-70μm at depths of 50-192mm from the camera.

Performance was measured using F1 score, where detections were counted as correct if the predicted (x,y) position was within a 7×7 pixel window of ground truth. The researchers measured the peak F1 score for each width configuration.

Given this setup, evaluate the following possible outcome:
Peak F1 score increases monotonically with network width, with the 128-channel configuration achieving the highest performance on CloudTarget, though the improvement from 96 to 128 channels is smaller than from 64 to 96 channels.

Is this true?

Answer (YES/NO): YES